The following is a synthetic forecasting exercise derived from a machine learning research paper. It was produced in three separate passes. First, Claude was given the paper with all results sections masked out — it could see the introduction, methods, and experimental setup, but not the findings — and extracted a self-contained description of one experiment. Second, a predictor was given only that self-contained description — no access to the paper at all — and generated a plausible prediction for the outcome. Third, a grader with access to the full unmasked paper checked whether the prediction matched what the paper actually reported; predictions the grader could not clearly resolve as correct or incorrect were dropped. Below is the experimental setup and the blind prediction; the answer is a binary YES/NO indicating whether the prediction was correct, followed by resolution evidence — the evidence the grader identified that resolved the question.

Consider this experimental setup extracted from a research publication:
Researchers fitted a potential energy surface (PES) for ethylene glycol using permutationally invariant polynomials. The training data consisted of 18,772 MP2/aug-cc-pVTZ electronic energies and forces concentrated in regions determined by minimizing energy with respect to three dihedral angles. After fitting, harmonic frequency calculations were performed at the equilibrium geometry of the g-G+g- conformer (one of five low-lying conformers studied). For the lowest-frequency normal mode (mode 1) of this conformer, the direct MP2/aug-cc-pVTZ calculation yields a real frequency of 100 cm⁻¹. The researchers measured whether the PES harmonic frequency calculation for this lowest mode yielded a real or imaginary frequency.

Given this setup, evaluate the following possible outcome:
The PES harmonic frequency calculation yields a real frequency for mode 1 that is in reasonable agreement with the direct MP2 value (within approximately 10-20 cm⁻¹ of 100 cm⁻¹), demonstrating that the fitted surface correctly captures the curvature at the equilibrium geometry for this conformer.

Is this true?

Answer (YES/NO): NO